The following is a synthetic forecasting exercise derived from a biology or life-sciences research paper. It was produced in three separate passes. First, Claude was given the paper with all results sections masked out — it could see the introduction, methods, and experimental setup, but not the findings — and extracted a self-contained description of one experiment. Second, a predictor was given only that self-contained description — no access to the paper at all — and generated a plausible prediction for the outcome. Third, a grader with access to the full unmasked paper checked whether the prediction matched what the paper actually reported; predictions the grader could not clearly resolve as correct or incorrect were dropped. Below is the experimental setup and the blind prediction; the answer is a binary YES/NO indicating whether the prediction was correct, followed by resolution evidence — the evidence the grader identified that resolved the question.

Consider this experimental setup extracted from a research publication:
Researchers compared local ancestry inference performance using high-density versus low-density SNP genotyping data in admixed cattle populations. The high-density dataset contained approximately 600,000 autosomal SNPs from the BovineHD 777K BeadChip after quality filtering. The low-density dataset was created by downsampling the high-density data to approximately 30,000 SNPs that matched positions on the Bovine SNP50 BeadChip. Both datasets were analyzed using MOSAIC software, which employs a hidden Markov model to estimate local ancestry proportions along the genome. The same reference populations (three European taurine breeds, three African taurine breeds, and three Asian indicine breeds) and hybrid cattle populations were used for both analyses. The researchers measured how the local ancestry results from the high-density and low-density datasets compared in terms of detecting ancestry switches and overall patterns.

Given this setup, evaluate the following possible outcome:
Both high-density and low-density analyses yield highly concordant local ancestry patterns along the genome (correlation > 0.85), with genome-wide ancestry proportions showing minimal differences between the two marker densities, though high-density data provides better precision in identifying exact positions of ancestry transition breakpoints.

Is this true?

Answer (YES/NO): NO